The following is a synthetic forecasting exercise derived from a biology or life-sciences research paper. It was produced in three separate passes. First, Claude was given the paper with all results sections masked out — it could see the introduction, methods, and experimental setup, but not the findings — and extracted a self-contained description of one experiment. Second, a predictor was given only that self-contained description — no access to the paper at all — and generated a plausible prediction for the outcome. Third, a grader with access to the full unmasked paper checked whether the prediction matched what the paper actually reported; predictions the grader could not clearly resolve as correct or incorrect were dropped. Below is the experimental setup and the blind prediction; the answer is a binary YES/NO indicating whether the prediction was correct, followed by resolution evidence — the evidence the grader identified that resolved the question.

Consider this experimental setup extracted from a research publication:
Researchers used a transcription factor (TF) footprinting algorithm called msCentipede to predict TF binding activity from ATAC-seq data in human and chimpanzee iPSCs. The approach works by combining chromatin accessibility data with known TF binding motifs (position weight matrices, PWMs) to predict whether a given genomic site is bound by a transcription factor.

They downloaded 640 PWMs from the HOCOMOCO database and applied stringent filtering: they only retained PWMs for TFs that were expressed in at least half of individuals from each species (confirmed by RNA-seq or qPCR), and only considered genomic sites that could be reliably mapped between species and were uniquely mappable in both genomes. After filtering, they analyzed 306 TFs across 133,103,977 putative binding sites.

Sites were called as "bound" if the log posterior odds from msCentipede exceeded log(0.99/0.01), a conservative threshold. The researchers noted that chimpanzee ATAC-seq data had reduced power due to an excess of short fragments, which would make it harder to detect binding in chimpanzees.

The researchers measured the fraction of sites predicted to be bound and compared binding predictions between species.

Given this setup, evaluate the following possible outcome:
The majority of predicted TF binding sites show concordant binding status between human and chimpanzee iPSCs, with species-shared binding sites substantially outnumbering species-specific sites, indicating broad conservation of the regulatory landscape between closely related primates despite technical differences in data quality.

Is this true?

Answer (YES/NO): YES